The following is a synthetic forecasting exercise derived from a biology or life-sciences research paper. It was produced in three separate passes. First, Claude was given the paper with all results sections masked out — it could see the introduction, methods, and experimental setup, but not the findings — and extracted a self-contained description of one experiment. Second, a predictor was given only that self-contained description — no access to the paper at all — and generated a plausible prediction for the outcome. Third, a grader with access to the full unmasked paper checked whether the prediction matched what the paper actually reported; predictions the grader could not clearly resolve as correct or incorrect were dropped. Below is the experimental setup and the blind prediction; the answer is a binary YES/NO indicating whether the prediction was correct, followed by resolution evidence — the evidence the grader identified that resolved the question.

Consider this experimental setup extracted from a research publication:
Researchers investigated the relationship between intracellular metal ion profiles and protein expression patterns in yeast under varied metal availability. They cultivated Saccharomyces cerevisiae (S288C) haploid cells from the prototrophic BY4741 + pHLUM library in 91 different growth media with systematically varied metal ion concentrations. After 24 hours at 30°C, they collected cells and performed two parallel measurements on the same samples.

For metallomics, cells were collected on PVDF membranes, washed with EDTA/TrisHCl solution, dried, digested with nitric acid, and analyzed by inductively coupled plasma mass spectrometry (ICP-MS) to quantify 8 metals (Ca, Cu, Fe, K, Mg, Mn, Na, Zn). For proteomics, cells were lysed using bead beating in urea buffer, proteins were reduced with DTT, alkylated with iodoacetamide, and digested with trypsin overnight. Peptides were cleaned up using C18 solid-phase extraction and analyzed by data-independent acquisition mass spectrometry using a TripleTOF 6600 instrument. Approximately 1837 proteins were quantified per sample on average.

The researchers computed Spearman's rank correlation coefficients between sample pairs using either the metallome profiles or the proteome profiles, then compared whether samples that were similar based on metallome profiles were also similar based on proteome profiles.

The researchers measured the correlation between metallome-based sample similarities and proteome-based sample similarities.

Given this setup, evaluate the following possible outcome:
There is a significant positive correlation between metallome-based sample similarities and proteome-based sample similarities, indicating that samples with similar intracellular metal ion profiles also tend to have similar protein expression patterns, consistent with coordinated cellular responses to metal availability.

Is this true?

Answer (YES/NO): NO